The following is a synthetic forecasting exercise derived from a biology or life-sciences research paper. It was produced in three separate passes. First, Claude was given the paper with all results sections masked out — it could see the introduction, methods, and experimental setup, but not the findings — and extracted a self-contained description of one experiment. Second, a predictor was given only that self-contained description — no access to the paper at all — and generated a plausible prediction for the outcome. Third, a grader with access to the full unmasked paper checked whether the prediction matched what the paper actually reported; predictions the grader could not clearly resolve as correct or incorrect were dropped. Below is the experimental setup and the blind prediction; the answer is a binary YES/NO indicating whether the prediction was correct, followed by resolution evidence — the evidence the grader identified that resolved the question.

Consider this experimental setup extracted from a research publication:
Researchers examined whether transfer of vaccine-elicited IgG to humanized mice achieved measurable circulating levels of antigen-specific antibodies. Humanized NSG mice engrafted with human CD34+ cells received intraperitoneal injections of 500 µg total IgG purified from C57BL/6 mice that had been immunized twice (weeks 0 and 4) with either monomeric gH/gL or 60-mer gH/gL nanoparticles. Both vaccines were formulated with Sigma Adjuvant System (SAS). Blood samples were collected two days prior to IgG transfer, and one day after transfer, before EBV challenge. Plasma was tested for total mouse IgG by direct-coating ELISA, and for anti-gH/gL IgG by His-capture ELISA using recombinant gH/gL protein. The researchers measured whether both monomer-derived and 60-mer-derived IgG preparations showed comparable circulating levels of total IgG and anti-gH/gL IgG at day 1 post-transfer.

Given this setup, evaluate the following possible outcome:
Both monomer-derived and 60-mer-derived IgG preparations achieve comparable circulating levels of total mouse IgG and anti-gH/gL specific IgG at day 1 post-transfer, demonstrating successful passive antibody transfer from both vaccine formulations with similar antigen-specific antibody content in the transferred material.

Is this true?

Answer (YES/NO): NO